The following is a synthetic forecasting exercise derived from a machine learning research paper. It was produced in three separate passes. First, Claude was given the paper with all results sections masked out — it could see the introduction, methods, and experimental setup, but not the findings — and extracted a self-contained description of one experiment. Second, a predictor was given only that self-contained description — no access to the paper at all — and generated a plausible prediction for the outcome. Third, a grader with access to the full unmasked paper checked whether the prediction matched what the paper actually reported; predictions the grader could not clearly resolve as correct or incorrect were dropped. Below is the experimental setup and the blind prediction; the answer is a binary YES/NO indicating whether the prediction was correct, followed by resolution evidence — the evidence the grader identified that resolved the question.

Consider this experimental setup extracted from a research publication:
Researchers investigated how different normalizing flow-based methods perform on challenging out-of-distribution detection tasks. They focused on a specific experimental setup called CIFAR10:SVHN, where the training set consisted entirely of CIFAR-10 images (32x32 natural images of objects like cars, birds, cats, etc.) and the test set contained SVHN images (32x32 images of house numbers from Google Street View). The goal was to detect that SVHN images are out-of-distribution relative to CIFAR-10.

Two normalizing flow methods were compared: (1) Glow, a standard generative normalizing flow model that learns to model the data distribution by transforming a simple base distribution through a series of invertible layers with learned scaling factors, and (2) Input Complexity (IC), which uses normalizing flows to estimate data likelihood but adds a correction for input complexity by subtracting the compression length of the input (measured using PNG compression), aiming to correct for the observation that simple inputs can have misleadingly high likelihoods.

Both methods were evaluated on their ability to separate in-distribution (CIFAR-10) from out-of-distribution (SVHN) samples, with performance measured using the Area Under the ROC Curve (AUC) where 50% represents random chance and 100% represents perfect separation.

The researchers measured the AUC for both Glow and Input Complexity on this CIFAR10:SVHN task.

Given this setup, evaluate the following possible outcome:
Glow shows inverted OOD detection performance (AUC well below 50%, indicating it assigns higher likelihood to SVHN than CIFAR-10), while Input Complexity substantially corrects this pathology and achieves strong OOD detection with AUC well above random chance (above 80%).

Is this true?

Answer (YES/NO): YES